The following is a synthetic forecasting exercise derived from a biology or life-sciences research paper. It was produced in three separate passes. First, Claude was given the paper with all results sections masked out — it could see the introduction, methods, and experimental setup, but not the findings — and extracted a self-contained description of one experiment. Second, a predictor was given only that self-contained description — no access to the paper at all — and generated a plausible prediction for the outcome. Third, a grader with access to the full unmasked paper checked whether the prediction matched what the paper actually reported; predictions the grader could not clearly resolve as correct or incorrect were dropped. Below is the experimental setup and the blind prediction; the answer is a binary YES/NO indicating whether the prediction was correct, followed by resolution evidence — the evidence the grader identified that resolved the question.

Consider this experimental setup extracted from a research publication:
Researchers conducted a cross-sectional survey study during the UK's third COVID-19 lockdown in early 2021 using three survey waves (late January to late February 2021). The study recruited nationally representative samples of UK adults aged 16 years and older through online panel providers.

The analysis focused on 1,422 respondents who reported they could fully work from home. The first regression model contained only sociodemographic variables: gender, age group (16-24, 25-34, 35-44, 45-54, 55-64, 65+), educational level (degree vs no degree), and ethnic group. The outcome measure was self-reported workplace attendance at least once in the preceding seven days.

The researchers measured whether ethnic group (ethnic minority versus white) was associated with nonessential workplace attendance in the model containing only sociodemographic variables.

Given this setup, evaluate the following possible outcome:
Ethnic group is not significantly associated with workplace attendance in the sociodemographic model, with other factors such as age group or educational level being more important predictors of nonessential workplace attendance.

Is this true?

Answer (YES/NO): NO